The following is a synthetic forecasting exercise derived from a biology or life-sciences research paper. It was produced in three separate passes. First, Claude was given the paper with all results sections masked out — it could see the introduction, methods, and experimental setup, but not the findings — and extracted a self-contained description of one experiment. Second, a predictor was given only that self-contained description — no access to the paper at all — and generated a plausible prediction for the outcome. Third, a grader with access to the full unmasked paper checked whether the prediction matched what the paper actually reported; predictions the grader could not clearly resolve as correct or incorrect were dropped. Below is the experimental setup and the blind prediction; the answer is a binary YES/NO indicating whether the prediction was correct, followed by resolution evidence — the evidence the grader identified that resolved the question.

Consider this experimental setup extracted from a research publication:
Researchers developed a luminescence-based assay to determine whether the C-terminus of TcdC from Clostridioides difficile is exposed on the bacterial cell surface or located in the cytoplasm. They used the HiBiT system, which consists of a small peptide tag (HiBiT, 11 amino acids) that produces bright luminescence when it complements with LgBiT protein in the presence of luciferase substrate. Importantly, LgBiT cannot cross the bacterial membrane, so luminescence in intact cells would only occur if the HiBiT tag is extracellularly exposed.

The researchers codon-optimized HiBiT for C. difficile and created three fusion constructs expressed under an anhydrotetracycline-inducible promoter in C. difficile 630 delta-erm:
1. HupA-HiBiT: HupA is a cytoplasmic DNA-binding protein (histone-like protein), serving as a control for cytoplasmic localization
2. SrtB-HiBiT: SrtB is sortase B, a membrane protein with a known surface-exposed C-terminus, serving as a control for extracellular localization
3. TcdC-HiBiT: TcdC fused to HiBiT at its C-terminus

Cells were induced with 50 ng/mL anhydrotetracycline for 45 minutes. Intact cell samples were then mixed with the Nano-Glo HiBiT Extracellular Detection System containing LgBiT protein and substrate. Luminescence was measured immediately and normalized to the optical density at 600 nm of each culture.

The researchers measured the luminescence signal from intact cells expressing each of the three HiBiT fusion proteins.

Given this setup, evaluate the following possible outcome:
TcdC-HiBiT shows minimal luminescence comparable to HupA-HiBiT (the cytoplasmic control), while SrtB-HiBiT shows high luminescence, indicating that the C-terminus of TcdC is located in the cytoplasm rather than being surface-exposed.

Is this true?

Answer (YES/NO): NO